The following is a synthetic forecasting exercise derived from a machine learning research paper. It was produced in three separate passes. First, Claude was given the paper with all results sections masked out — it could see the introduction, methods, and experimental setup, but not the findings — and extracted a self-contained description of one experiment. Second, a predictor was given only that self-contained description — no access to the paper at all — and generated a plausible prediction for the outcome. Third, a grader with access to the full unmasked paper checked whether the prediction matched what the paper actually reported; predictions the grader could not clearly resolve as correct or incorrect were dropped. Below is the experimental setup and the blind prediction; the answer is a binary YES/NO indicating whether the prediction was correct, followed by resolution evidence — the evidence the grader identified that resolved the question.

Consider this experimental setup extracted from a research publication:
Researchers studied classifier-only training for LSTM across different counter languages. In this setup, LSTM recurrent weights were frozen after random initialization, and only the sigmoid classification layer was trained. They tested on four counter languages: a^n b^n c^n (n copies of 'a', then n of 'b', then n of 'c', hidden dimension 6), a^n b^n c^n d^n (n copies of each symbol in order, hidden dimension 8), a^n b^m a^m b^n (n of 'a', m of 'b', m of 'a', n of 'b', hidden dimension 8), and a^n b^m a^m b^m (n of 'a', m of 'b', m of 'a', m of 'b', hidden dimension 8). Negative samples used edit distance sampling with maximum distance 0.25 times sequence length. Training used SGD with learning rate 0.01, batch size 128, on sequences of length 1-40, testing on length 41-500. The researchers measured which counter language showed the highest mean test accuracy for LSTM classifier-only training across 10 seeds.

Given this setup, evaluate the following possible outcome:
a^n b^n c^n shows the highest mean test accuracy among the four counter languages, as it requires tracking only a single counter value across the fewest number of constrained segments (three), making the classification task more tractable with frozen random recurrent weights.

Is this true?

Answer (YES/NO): NO